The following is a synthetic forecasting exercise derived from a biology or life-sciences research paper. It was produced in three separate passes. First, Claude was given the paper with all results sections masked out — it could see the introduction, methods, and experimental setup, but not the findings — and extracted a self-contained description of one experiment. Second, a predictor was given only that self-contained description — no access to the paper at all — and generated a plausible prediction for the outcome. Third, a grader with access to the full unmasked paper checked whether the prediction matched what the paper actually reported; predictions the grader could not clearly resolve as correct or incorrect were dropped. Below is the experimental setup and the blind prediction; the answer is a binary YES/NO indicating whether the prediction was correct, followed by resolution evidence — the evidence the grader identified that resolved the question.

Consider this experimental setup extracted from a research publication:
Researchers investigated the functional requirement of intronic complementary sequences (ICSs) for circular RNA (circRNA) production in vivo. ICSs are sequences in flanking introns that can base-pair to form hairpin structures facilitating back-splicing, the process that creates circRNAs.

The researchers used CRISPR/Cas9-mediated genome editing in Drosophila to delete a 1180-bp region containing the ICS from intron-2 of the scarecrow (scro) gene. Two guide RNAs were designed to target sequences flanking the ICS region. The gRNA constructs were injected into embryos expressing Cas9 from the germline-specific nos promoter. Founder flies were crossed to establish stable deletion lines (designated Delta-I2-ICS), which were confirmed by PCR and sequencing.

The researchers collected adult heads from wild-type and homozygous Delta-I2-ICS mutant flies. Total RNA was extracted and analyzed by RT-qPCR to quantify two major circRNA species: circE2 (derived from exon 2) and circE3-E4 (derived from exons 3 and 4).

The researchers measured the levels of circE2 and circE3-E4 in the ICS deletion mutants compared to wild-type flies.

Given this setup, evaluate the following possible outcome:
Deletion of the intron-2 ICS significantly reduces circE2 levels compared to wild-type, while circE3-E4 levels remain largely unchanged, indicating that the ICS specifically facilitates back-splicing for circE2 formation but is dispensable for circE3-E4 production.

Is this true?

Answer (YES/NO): NO